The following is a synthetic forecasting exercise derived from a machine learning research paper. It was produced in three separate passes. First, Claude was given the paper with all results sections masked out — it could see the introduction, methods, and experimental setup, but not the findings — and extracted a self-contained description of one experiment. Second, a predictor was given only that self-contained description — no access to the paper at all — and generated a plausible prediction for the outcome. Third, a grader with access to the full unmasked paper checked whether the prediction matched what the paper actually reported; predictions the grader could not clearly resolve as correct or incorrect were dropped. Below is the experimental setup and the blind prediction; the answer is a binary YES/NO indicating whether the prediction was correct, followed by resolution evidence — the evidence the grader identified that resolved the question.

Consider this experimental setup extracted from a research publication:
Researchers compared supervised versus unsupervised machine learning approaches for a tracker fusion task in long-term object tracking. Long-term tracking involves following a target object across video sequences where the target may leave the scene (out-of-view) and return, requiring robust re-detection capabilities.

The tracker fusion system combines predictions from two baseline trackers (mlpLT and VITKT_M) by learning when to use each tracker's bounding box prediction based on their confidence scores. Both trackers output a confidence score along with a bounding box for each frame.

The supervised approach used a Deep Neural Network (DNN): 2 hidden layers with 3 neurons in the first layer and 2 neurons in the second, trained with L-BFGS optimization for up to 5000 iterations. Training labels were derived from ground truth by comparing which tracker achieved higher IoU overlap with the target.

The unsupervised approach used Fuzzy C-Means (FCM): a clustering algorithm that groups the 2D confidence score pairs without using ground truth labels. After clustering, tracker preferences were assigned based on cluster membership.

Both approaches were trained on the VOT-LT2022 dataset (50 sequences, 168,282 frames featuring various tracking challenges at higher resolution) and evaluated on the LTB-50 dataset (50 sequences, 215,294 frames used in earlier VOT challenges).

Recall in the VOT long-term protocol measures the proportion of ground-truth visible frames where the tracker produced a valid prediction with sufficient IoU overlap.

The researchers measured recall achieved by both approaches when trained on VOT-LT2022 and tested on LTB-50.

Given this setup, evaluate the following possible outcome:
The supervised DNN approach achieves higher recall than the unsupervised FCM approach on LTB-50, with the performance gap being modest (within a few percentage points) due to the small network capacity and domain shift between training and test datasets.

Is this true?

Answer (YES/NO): NO